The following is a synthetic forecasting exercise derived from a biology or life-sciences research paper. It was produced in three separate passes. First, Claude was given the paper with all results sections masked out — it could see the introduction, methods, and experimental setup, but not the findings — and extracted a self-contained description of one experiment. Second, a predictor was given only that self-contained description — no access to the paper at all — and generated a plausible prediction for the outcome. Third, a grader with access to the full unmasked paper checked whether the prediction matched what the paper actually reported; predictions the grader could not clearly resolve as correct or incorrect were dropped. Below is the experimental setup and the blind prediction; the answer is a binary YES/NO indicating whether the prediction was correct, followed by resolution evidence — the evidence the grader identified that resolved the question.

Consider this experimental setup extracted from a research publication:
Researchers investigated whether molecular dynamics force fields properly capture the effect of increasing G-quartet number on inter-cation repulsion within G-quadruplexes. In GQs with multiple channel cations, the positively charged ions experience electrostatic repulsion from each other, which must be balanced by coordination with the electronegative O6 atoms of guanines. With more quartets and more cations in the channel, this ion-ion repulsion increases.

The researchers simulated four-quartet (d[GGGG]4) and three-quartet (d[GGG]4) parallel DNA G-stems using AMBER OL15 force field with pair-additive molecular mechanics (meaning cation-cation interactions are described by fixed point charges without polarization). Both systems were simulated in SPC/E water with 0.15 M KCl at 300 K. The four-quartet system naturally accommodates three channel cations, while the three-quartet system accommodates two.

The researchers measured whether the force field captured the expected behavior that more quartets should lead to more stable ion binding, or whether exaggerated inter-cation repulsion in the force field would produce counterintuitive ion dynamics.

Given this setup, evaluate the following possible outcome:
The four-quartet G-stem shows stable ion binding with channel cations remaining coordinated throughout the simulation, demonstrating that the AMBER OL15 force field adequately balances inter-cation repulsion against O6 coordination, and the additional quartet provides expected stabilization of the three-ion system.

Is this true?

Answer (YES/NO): NO